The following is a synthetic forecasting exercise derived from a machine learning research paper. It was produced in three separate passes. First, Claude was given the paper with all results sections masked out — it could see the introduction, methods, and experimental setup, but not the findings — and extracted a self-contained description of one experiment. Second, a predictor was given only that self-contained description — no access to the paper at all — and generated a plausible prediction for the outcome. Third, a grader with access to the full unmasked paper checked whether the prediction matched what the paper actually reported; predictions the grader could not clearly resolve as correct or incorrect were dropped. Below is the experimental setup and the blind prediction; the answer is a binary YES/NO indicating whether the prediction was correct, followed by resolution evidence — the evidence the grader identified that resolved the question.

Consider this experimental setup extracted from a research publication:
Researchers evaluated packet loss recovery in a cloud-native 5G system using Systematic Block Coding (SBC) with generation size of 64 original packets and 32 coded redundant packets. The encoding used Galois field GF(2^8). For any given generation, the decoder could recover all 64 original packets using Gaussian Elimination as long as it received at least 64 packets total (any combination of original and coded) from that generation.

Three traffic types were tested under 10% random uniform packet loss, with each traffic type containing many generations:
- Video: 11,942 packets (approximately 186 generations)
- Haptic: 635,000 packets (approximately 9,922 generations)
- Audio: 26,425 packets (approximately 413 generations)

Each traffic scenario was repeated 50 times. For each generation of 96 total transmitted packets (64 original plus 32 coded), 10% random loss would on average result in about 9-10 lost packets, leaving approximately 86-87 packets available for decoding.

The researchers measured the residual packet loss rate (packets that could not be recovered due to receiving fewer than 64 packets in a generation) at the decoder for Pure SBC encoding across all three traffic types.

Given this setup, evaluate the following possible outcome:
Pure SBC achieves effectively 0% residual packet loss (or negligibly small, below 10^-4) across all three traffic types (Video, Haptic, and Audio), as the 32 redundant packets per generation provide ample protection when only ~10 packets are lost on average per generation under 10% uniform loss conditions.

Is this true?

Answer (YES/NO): NO